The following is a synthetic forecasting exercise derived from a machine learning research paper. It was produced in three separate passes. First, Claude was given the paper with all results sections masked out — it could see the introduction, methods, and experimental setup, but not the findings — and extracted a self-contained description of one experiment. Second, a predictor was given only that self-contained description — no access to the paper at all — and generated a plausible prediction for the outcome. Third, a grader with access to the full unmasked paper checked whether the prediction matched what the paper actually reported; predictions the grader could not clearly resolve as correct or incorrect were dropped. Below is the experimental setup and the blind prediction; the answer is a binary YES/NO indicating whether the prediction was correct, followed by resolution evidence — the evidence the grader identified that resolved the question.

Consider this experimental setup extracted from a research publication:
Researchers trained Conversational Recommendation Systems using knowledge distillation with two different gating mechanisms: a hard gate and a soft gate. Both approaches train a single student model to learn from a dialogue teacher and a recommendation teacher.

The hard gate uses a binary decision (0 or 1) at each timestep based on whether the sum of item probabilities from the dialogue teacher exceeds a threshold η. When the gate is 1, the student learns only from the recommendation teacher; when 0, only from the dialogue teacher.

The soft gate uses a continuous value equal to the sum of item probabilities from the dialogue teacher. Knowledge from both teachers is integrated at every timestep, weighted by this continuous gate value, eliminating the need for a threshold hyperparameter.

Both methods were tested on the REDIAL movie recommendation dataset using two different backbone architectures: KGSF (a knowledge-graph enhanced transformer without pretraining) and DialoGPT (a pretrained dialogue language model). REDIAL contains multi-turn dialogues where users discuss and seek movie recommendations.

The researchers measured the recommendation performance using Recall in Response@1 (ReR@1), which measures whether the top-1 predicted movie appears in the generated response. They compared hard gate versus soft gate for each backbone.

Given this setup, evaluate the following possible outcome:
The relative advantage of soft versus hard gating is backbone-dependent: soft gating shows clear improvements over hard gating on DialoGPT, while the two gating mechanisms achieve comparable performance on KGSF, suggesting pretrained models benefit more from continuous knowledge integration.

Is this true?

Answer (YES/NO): NO